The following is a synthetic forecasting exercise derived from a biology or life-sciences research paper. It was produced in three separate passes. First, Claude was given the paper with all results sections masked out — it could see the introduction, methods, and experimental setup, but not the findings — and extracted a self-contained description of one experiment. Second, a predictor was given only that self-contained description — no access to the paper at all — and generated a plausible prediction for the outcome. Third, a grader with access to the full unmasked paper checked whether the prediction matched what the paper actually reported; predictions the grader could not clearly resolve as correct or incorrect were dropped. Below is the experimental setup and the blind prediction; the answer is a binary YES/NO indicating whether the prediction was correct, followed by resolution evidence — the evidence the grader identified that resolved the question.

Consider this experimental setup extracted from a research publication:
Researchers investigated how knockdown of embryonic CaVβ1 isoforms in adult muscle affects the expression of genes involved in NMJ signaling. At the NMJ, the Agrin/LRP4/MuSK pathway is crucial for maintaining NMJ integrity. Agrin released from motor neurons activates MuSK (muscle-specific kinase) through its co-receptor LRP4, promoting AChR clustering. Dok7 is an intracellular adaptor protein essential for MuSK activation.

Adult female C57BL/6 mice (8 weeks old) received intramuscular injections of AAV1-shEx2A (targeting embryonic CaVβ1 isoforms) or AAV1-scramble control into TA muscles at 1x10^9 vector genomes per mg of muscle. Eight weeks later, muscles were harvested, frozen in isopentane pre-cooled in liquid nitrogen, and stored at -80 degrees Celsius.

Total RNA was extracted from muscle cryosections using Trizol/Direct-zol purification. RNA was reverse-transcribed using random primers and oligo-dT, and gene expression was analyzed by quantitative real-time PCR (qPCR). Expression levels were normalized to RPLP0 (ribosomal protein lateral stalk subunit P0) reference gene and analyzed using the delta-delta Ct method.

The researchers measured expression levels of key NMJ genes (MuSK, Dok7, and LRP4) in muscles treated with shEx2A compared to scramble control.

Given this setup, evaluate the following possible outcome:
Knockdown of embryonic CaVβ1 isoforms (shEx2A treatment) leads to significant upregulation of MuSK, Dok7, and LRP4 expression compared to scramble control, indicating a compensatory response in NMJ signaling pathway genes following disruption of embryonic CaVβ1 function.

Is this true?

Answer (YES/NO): NO